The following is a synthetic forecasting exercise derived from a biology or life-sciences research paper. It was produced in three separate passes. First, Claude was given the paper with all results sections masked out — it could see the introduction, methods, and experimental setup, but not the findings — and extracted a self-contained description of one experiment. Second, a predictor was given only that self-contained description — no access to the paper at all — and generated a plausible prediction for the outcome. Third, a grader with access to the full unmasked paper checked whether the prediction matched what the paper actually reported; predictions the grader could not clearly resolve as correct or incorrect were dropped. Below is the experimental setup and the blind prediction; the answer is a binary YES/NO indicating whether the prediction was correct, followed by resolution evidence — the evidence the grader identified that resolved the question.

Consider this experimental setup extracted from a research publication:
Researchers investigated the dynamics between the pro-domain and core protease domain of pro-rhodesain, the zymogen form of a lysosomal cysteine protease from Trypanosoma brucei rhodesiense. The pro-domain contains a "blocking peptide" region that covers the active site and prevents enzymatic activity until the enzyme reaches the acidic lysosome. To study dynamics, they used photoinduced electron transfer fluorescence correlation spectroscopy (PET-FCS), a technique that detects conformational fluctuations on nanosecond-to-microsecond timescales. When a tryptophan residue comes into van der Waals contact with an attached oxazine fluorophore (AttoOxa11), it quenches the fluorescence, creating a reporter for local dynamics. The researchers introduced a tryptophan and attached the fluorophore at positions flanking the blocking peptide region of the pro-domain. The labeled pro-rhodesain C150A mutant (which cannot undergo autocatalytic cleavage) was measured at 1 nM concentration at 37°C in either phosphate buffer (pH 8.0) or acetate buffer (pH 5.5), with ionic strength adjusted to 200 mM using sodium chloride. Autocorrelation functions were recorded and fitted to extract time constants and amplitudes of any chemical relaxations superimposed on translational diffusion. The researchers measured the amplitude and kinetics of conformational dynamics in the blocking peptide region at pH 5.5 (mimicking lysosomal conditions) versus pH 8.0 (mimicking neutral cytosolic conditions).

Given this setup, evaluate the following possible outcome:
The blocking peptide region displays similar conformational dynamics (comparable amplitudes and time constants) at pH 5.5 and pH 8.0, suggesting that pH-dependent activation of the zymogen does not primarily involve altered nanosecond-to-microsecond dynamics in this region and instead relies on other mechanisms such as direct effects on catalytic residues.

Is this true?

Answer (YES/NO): NO